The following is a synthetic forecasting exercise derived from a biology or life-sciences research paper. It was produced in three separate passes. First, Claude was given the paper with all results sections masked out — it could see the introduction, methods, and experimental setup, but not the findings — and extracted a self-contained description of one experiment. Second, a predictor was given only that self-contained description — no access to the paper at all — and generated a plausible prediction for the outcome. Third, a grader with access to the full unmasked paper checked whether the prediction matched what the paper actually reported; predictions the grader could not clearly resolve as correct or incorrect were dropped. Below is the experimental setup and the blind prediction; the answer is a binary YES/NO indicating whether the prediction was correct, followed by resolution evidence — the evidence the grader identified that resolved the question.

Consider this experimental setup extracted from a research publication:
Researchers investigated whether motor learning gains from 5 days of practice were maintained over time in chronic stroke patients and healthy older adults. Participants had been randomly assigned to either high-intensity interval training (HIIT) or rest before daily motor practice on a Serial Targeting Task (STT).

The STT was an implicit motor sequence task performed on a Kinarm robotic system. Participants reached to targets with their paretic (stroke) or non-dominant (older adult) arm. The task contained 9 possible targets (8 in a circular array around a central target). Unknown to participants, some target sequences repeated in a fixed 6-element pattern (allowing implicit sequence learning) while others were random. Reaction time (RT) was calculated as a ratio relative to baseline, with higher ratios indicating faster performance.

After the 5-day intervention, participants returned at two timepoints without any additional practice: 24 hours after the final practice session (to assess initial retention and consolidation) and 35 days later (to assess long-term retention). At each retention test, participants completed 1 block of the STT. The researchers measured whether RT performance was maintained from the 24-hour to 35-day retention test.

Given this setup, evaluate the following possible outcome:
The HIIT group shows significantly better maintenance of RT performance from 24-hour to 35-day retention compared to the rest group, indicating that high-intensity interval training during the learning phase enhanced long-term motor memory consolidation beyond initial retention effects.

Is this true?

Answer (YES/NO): NO